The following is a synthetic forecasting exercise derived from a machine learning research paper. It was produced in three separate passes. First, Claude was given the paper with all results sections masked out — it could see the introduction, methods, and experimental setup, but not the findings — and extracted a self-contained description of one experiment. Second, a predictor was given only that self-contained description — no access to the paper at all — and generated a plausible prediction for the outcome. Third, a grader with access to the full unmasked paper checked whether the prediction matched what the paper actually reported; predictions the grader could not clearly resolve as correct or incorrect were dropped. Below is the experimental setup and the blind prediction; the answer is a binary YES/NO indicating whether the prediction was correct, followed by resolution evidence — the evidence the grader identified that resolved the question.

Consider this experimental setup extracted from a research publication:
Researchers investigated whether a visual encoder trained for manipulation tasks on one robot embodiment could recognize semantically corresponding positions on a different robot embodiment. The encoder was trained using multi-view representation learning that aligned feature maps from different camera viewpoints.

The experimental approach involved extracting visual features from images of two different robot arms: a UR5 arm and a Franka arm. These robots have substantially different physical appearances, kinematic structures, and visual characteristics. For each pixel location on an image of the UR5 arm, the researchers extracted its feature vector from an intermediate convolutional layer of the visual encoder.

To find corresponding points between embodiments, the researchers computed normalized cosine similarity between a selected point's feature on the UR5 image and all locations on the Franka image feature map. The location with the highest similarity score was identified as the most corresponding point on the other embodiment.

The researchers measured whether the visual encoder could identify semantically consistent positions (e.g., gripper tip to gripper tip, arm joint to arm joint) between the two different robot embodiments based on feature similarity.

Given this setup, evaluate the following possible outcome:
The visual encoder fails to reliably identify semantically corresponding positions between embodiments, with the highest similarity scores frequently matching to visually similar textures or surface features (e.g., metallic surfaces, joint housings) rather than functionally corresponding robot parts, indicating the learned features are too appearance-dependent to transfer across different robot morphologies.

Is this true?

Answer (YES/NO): NO